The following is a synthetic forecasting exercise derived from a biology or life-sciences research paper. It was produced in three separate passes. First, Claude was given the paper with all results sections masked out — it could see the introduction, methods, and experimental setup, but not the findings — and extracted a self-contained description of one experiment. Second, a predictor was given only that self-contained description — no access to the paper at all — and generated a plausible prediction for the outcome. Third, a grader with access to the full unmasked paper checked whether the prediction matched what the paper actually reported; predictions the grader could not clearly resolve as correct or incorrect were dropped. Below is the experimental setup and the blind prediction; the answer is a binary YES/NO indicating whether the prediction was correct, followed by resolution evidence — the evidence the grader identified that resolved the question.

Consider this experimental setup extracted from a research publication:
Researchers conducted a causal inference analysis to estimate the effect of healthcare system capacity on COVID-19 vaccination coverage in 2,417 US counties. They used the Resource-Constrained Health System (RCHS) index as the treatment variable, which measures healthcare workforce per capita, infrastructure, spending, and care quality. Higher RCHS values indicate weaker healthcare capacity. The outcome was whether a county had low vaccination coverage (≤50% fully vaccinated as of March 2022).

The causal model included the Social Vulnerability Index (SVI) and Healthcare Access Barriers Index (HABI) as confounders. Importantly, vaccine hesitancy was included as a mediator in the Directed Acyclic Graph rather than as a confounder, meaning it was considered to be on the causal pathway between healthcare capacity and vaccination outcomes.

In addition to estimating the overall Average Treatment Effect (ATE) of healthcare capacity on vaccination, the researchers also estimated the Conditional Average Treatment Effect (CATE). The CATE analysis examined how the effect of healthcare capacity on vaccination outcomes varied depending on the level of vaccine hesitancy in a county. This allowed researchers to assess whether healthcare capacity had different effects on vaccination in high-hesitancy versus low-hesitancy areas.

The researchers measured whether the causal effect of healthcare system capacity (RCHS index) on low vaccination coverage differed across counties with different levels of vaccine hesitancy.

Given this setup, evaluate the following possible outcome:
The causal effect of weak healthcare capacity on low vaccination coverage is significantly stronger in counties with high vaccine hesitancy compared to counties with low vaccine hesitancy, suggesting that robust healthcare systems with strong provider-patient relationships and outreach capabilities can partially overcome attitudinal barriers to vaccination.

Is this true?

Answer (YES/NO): NO